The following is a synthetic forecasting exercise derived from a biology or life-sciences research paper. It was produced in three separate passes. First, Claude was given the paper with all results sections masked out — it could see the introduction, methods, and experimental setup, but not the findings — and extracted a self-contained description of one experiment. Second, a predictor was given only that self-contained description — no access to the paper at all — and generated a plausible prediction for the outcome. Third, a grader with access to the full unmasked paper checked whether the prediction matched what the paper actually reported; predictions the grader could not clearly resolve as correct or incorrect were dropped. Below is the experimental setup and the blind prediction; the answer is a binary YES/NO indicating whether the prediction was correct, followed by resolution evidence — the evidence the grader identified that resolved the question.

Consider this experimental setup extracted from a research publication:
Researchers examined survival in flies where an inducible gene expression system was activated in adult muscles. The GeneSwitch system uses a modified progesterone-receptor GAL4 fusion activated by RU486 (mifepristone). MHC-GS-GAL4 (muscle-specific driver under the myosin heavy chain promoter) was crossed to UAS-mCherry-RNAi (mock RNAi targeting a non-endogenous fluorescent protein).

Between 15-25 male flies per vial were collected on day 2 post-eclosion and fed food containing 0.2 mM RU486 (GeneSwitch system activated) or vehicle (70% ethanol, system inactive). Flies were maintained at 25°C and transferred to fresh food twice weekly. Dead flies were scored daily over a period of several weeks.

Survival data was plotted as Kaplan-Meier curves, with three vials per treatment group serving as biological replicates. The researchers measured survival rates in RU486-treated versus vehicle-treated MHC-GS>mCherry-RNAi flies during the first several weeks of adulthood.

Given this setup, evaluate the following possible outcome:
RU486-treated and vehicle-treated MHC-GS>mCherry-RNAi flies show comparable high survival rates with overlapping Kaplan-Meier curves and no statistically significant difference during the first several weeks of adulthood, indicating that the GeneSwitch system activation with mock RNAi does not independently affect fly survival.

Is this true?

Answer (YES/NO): NO